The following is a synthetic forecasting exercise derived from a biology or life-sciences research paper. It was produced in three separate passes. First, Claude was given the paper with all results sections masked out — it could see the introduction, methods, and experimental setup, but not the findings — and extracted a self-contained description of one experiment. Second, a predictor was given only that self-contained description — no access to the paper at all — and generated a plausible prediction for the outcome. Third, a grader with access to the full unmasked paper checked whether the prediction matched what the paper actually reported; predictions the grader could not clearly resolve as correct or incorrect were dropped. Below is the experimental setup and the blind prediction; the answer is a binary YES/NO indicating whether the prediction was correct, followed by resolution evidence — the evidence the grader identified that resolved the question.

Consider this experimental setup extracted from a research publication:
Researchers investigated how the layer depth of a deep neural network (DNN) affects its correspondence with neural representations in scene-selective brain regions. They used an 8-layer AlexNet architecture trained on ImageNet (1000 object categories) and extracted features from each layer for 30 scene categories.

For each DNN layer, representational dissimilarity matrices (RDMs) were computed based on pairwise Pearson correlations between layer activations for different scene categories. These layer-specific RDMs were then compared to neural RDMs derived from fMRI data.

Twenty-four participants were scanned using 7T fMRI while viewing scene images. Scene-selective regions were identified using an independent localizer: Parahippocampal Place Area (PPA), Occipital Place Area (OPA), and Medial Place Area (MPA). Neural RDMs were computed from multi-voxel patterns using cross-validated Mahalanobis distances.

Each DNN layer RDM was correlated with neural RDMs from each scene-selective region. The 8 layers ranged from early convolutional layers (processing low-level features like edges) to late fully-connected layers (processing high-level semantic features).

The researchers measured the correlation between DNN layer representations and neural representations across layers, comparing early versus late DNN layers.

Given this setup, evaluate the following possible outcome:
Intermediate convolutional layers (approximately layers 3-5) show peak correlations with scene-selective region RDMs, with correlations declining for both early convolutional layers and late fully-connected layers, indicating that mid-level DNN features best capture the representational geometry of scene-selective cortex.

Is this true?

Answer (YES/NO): NO